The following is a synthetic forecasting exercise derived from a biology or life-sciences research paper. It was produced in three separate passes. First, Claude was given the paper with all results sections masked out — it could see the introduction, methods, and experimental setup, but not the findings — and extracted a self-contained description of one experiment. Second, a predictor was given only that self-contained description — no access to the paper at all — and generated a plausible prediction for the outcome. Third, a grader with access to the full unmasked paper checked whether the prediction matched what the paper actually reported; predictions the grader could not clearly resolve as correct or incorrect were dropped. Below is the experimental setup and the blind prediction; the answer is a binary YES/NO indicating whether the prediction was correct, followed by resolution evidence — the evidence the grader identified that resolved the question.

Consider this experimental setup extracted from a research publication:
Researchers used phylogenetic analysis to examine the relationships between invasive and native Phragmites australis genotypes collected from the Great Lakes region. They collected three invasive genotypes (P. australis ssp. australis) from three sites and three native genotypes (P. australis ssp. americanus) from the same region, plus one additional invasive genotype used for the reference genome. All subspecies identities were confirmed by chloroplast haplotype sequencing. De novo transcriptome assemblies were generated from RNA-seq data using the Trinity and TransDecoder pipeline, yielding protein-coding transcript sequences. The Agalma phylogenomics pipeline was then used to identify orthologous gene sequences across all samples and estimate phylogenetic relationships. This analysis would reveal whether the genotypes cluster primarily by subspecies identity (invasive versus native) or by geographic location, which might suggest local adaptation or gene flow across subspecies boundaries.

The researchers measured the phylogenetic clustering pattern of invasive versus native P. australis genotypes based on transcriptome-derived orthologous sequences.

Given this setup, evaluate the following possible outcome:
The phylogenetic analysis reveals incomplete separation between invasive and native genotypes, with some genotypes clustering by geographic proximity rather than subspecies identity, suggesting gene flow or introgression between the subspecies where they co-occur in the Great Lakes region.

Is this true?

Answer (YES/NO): NO